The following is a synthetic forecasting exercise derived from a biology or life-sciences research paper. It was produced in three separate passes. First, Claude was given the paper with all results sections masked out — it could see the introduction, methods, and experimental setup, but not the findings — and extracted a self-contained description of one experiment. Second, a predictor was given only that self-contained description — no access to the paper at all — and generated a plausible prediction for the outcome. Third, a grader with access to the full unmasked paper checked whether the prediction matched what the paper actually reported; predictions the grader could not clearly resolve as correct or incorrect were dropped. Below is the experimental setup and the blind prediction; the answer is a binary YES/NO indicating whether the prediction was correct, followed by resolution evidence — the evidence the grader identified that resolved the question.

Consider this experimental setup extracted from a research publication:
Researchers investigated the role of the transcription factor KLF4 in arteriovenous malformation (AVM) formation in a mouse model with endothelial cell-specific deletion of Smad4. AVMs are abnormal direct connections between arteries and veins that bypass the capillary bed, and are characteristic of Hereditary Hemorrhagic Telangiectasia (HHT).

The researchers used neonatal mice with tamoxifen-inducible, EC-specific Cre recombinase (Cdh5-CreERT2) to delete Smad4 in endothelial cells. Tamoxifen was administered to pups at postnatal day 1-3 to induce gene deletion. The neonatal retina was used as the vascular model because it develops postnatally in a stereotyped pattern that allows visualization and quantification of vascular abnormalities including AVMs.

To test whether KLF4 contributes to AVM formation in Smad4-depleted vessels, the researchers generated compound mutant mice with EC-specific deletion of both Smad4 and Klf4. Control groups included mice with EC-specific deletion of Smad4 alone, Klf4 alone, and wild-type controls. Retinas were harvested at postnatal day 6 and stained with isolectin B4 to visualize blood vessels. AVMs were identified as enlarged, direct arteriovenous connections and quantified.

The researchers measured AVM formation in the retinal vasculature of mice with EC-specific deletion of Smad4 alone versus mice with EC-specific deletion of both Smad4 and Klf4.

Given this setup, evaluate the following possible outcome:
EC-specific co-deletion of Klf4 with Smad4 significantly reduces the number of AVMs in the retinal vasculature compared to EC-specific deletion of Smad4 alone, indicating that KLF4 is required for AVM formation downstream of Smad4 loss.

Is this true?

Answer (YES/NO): YES